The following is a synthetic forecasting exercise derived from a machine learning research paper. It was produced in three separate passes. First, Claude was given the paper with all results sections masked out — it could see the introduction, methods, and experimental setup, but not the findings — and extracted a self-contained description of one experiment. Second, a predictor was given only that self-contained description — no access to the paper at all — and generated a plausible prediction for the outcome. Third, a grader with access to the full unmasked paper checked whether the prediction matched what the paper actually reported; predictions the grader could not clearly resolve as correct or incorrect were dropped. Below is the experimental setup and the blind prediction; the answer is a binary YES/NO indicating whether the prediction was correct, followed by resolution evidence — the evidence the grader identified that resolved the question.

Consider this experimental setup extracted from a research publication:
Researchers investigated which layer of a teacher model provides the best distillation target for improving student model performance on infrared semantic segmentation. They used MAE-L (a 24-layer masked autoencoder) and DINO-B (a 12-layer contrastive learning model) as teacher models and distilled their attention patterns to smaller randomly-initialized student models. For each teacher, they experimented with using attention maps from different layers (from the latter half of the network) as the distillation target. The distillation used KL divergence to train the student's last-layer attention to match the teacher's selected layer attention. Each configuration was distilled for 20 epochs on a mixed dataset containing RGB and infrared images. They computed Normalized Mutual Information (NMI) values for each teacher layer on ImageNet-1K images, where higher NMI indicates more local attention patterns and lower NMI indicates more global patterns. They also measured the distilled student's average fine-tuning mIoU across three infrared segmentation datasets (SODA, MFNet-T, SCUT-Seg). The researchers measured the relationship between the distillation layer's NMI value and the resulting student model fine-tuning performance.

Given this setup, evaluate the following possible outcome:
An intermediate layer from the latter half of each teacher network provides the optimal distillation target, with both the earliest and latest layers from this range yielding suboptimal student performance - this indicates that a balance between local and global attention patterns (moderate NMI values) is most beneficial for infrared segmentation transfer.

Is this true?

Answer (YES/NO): YES